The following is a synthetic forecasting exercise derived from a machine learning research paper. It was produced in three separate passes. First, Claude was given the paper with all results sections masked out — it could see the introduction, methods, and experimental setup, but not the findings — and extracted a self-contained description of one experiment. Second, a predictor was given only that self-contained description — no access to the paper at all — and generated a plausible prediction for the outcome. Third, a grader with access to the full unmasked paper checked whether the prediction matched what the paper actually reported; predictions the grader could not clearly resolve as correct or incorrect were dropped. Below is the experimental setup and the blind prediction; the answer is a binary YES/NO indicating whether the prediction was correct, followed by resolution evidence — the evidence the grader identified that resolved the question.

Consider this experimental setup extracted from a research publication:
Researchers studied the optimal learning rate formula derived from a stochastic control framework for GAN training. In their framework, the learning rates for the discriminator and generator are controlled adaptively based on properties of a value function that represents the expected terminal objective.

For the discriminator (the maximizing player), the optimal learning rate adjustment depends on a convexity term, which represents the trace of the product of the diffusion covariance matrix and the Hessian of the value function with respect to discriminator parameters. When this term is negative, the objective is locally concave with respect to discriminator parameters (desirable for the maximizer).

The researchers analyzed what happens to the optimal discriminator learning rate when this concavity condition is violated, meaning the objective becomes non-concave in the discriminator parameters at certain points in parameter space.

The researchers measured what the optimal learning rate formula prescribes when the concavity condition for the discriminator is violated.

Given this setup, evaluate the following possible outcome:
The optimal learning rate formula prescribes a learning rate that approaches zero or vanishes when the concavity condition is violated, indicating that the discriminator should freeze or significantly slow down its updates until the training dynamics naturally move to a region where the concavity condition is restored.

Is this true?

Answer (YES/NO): NO